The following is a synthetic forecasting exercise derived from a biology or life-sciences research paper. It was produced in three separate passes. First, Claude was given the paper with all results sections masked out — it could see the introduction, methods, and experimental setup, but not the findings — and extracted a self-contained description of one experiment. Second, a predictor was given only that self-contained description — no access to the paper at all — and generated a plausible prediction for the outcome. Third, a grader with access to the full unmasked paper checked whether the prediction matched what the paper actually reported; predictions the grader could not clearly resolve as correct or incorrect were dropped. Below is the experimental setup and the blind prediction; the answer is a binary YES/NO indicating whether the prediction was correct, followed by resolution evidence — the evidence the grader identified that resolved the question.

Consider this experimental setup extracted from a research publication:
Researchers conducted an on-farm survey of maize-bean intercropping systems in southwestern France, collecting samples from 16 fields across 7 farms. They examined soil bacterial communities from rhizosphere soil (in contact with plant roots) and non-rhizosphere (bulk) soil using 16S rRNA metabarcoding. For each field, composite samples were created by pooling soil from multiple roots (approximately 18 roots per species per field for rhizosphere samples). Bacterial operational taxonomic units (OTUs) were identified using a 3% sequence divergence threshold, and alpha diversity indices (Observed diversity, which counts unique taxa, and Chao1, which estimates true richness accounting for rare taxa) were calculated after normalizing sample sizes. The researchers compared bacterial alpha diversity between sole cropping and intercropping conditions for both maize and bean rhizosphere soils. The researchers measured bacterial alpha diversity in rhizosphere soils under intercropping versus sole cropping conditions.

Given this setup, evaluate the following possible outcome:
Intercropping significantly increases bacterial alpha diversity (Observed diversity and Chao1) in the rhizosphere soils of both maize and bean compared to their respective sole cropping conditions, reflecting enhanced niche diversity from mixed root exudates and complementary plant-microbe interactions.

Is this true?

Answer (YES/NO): NO